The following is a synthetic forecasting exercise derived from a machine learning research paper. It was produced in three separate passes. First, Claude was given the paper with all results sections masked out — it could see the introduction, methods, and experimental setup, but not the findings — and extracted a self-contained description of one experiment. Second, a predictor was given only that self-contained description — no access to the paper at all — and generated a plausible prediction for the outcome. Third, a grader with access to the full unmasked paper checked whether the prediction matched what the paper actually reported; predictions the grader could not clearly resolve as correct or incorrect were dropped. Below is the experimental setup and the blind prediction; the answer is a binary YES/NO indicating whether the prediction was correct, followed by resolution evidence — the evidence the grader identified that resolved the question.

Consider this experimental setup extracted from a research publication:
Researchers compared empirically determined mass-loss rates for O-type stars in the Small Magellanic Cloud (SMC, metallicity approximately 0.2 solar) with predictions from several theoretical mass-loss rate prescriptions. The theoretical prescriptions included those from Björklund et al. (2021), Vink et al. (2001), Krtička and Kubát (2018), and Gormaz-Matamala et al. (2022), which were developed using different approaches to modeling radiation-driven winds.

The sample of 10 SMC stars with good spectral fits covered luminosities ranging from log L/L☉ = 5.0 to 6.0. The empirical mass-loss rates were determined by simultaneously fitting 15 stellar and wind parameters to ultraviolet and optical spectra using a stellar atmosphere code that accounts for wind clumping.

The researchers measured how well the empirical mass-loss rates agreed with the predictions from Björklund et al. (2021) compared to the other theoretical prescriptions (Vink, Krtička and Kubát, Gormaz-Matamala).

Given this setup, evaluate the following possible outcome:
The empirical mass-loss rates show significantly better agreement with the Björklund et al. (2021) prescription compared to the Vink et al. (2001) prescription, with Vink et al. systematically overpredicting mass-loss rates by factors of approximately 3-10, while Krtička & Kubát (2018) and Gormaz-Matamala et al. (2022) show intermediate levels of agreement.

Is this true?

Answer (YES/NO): NO